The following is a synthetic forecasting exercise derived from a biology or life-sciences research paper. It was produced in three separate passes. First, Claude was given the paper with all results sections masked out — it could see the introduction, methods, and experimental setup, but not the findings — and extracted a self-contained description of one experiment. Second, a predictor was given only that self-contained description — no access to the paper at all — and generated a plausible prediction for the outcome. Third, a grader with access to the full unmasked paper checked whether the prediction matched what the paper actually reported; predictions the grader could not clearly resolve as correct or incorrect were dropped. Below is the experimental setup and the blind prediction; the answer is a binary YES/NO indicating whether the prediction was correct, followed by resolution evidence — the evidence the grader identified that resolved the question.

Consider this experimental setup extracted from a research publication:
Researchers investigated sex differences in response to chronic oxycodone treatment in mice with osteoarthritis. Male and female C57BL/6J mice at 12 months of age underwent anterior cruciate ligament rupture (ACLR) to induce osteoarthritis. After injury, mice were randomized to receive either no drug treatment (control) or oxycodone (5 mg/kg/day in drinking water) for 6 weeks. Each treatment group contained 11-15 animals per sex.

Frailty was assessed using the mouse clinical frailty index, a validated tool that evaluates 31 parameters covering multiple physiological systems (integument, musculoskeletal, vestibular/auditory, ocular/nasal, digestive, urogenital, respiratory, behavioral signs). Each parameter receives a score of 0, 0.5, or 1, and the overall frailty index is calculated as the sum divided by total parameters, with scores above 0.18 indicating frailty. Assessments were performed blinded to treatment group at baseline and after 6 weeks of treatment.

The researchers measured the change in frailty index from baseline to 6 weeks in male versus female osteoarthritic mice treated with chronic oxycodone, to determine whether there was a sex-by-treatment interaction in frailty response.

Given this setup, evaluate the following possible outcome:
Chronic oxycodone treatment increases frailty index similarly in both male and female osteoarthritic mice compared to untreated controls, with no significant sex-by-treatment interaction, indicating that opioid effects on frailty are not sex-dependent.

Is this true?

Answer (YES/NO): NO